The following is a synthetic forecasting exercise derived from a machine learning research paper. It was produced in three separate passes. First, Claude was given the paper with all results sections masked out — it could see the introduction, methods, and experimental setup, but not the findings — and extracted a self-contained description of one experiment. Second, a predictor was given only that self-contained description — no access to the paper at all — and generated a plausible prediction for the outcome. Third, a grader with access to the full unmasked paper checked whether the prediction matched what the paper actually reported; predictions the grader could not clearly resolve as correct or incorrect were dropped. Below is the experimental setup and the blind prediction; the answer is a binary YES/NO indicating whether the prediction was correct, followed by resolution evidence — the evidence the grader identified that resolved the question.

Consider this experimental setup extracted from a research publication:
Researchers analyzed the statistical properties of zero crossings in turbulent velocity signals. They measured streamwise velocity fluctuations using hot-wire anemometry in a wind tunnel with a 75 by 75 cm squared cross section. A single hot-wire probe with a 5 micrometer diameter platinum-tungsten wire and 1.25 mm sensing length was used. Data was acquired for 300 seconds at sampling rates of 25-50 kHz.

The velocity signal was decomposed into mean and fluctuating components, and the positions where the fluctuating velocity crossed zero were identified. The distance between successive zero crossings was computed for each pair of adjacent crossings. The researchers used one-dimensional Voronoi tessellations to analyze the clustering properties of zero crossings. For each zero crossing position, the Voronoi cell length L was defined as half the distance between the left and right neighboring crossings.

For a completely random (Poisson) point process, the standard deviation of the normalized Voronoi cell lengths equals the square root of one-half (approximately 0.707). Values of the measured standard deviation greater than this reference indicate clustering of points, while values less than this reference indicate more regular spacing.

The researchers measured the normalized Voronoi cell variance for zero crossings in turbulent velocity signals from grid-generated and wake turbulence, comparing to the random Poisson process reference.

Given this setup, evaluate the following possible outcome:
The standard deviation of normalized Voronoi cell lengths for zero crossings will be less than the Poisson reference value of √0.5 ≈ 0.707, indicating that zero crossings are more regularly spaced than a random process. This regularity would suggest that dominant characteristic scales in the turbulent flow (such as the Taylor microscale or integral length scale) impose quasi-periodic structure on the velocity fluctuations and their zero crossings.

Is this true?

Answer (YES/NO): NO